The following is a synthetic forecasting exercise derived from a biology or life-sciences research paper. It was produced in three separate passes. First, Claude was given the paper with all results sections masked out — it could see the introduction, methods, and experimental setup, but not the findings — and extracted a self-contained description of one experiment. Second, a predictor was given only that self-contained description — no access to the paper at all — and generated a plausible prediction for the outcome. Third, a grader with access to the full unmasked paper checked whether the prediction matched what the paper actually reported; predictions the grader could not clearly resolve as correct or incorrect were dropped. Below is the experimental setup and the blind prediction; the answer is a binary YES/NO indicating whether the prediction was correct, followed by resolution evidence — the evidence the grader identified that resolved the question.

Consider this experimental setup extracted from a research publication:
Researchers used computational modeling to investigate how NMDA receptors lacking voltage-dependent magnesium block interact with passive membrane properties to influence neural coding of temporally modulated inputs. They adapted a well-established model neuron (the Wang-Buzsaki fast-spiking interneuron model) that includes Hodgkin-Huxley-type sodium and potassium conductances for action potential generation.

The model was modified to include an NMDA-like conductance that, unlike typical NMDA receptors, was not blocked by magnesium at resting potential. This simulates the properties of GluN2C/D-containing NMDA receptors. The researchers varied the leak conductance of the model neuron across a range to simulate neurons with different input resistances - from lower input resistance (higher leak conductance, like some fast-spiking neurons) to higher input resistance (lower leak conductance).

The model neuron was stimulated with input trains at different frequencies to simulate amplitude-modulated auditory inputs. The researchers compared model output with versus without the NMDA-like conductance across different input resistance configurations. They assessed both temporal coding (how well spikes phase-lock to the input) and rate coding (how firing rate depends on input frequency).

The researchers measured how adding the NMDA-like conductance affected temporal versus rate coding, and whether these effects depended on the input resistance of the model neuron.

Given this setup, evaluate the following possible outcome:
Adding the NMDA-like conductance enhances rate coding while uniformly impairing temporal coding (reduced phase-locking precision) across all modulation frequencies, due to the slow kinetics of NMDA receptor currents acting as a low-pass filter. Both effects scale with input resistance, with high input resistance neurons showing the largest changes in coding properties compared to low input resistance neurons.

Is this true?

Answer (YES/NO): NO